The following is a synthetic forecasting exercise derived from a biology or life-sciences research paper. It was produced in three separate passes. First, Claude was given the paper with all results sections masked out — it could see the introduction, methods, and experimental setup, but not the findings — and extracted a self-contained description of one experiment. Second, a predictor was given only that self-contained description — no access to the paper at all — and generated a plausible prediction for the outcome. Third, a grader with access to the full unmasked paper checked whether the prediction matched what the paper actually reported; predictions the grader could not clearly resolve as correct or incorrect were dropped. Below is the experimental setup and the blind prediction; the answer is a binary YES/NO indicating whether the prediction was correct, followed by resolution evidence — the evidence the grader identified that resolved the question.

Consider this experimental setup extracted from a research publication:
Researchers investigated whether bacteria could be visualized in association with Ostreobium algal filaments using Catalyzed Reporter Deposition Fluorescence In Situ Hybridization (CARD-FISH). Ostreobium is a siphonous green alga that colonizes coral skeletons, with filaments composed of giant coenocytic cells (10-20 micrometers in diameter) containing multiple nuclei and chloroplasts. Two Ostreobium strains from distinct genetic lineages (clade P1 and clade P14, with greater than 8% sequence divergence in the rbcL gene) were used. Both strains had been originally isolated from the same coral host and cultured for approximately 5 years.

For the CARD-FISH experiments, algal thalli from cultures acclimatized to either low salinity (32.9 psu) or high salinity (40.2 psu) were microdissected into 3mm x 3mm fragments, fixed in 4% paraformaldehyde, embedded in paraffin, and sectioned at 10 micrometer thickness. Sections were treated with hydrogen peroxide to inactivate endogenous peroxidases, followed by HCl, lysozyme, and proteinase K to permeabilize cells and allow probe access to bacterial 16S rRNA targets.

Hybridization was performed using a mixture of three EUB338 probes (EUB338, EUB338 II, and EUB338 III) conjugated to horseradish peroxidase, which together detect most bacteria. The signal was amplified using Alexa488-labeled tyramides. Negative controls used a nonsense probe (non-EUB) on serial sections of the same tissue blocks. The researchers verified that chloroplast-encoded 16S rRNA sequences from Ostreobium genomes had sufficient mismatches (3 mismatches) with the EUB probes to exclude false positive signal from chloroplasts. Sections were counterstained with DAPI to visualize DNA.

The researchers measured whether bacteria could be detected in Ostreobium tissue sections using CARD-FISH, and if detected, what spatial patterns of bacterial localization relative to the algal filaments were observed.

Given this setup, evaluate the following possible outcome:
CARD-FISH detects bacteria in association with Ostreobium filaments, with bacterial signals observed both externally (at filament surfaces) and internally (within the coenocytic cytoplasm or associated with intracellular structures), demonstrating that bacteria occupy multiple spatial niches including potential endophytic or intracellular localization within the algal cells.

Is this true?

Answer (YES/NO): YES